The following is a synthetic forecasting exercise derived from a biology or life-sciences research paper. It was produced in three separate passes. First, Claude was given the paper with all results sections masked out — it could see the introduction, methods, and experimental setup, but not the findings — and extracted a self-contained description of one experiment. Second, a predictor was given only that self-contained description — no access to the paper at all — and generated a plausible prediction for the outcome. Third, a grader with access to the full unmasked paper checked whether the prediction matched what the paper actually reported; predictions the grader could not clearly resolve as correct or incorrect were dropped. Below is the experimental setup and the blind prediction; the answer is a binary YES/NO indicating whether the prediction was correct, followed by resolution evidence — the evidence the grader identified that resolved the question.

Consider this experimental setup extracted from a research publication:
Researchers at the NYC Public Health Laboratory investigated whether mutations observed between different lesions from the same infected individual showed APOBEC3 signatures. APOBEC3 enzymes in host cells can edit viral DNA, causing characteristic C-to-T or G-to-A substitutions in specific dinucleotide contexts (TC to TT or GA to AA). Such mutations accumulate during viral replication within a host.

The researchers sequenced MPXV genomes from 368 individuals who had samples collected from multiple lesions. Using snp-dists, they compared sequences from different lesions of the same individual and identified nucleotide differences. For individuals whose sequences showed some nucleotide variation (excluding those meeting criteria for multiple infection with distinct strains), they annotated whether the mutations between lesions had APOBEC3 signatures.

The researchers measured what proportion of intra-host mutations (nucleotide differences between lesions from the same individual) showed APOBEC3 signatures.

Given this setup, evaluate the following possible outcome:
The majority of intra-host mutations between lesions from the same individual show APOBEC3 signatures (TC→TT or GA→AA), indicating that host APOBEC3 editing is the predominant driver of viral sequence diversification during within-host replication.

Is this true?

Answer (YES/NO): YES